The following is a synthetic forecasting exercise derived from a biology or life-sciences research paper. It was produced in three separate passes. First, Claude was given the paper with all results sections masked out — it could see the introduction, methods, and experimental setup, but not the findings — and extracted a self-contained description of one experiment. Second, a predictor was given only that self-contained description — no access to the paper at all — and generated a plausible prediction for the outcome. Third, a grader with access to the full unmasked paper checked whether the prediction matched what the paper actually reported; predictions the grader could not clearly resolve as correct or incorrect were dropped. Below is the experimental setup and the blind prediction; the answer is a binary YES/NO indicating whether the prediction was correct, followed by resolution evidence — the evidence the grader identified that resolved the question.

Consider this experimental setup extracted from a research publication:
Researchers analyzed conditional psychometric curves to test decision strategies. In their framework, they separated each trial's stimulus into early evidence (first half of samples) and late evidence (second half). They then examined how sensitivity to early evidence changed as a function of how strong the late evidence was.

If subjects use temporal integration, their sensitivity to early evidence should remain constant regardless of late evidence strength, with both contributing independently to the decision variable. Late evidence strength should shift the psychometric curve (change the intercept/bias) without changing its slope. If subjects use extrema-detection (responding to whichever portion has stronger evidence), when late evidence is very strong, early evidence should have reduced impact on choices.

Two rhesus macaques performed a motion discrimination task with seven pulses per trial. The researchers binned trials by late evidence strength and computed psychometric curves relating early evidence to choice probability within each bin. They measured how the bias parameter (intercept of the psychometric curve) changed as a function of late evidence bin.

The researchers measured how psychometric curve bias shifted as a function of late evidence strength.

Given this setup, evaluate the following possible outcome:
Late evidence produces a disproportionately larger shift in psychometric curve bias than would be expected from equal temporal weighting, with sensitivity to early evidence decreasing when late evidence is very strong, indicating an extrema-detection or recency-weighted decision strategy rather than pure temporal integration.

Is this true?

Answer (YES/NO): NO